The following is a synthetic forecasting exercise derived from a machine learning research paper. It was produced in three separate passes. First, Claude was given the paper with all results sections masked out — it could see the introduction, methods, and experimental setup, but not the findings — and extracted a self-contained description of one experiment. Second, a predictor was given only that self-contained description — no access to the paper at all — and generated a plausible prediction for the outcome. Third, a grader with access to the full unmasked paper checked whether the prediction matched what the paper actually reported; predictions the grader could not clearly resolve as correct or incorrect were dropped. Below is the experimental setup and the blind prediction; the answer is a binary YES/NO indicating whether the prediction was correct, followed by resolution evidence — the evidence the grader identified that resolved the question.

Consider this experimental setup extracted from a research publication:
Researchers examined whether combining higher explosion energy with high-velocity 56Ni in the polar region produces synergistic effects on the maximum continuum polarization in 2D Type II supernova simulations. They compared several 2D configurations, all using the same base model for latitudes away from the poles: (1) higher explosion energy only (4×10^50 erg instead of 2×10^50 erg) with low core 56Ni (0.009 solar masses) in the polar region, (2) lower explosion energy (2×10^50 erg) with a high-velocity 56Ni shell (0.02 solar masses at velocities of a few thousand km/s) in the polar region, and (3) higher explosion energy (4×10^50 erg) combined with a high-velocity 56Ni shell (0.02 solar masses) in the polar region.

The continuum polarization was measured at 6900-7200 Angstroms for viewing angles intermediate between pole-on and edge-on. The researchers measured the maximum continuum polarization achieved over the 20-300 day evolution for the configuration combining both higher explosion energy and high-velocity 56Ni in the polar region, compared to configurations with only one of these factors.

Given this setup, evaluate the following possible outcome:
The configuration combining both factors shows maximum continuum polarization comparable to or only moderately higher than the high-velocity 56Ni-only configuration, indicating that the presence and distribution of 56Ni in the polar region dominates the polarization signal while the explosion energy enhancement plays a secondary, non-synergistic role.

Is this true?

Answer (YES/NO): NO